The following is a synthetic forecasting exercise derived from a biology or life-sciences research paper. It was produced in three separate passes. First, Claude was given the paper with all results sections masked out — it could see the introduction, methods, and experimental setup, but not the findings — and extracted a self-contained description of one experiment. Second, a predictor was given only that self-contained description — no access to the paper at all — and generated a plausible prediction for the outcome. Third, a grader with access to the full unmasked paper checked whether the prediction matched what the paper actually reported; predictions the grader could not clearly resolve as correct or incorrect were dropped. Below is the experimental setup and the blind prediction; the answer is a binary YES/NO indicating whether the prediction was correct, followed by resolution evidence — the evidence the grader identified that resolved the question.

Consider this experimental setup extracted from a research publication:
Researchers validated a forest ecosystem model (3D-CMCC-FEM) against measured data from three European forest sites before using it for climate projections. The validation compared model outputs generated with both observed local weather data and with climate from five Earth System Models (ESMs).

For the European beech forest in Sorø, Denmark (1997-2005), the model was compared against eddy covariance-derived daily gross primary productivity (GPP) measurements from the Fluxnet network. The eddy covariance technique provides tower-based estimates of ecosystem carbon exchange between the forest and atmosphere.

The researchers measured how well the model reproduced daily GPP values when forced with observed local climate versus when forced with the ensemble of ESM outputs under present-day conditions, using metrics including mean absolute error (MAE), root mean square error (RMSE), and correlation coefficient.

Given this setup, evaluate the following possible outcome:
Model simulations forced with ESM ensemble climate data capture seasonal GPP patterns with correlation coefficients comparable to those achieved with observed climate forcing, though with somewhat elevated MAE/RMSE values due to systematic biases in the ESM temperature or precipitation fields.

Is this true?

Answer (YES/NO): NO